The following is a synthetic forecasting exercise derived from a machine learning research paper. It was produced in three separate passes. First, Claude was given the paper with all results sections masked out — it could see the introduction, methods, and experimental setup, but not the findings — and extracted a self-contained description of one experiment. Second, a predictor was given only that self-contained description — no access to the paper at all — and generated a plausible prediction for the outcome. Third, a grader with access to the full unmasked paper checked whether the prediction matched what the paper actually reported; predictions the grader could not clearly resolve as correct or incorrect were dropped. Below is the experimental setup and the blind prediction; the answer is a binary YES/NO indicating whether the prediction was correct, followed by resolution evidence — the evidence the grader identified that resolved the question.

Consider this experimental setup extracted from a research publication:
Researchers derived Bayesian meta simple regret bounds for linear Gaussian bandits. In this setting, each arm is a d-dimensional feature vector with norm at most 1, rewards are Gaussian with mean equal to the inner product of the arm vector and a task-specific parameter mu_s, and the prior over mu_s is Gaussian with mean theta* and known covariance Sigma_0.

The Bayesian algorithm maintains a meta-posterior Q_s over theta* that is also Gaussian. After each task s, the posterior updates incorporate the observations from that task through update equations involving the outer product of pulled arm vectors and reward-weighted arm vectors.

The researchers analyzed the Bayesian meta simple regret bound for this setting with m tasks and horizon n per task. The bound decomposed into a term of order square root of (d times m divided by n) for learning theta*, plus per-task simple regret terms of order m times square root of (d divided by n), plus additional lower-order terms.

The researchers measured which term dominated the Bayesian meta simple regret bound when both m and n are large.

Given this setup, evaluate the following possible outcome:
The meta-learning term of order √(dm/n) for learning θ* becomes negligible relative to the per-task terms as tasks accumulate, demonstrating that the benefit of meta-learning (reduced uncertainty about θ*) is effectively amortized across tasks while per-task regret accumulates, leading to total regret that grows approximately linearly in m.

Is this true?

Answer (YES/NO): YES